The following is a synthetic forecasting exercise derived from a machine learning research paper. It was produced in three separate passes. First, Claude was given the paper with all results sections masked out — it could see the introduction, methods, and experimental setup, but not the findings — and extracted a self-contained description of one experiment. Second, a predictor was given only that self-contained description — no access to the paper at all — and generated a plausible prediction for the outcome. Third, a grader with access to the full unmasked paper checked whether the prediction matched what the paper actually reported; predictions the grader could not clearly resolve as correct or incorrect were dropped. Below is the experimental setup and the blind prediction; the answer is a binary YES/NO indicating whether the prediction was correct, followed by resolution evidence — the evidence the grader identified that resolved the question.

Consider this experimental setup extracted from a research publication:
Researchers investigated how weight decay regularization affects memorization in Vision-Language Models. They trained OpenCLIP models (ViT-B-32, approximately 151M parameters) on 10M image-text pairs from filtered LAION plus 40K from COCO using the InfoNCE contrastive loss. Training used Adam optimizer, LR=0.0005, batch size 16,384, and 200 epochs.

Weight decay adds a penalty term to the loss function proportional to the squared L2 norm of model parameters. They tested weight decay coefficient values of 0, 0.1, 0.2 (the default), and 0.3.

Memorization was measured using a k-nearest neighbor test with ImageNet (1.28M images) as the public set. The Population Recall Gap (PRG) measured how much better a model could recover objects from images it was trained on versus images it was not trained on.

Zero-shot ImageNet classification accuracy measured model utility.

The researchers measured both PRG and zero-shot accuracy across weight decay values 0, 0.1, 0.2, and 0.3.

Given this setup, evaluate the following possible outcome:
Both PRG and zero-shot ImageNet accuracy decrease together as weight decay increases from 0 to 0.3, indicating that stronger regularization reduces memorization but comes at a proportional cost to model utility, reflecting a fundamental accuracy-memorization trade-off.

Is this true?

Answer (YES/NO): NO